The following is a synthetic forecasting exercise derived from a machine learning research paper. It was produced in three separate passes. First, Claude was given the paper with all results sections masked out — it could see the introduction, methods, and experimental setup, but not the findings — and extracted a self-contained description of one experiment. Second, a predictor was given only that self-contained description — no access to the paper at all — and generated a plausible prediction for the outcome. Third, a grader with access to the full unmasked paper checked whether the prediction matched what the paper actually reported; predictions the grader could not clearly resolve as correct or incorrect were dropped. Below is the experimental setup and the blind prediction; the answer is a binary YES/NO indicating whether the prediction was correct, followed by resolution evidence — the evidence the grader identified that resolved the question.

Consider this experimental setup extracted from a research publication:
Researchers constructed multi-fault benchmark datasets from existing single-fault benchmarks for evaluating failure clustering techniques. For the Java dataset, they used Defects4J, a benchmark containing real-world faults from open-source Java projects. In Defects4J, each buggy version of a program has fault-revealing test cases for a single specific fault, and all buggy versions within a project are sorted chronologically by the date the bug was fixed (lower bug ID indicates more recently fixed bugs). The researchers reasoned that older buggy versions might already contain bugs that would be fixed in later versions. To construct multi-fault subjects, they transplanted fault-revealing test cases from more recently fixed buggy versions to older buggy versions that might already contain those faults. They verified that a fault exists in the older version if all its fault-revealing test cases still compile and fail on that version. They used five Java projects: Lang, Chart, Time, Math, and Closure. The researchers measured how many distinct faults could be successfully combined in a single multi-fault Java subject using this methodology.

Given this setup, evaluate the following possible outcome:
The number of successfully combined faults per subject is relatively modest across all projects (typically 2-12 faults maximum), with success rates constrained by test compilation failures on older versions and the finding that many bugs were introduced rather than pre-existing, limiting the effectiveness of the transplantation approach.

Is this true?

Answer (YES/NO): NO